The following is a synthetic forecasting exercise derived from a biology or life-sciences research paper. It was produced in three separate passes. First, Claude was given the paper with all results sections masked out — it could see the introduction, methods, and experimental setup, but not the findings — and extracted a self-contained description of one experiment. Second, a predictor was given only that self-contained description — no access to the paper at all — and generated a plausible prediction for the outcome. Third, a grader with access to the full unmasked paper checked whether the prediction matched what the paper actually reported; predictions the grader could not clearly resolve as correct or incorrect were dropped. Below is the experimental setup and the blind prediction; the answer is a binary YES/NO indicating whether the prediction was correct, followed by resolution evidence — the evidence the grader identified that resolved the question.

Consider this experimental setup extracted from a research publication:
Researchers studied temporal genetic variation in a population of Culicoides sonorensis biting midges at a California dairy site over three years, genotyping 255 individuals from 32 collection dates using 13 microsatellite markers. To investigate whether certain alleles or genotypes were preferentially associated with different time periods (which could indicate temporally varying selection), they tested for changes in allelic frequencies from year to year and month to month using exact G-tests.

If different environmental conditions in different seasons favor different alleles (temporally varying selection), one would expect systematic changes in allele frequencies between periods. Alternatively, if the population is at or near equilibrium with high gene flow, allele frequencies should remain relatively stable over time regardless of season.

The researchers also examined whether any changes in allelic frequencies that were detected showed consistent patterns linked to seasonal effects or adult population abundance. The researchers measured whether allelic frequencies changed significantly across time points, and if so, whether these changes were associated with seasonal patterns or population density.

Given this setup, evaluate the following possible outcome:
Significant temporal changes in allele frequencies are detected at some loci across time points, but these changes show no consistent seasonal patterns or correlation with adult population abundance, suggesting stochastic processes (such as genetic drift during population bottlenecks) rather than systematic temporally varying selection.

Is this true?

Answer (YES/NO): YES